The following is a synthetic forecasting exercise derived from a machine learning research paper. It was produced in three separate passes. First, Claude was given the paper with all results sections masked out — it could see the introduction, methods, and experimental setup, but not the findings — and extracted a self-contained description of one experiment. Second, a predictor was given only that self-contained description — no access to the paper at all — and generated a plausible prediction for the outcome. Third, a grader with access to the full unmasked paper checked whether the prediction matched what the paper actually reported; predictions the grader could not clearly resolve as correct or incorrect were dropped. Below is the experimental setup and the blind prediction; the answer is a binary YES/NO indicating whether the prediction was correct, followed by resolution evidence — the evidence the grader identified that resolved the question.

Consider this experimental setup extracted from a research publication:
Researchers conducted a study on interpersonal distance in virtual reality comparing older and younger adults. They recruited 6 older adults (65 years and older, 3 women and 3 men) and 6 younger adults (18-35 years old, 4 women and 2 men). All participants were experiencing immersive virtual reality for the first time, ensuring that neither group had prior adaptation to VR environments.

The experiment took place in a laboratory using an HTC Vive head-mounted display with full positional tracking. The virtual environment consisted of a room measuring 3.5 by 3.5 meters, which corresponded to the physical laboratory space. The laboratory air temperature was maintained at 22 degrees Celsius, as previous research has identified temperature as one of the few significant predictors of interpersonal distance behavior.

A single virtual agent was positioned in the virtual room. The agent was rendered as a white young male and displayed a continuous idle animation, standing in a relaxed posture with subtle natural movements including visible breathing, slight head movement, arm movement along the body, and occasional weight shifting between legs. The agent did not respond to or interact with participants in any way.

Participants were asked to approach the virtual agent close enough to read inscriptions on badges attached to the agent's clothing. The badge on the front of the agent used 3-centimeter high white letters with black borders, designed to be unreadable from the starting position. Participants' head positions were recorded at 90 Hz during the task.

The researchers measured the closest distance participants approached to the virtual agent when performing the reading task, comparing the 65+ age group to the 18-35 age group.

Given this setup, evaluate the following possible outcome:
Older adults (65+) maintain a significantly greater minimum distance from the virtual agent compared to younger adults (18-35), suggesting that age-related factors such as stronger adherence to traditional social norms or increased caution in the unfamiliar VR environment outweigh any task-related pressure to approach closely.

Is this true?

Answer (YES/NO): YES